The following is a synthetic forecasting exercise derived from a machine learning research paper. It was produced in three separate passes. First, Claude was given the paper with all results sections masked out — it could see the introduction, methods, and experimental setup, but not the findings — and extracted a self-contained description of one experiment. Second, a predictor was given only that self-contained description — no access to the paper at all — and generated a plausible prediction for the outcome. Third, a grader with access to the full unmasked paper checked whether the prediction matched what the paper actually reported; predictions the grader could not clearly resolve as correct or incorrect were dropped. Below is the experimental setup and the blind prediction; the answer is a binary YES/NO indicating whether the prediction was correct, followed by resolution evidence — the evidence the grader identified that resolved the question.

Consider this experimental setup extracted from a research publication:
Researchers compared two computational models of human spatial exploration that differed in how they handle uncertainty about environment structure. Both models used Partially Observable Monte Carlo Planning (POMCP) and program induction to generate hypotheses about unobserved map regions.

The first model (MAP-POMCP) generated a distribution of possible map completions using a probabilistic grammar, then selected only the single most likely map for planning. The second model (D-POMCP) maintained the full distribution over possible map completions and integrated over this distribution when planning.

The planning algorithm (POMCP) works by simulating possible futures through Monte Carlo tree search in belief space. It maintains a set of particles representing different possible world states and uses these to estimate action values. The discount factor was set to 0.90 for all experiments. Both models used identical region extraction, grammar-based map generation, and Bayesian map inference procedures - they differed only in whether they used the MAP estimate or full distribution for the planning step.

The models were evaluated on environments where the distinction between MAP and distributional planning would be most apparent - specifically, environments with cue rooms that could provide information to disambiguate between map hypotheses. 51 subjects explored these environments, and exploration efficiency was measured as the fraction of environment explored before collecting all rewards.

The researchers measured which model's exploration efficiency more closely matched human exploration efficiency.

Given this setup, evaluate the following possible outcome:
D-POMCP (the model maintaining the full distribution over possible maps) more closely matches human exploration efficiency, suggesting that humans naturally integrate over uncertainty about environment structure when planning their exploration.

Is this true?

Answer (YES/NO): YES